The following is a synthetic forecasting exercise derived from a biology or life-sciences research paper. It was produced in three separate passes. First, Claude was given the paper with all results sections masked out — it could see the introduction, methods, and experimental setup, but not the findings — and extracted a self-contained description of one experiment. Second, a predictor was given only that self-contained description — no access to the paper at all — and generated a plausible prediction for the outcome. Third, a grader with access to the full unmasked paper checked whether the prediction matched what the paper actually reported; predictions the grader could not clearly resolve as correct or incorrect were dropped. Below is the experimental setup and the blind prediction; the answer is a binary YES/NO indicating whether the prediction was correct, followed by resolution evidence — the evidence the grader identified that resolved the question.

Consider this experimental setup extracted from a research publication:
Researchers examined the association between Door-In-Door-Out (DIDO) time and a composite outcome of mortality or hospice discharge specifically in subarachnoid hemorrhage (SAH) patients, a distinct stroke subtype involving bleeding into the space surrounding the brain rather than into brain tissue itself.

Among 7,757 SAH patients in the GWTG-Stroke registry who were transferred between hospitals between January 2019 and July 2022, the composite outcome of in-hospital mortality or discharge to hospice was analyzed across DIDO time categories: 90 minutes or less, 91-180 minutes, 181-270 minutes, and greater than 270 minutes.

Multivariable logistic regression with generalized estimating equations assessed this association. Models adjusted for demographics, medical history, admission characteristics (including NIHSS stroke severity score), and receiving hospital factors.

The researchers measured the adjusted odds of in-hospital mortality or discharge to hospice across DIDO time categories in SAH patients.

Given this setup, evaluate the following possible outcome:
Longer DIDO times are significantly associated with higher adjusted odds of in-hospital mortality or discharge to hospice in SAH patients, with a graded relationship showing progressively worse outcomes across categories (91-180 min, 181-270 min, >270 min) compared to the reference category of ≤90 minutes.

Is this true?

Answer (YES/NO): NO